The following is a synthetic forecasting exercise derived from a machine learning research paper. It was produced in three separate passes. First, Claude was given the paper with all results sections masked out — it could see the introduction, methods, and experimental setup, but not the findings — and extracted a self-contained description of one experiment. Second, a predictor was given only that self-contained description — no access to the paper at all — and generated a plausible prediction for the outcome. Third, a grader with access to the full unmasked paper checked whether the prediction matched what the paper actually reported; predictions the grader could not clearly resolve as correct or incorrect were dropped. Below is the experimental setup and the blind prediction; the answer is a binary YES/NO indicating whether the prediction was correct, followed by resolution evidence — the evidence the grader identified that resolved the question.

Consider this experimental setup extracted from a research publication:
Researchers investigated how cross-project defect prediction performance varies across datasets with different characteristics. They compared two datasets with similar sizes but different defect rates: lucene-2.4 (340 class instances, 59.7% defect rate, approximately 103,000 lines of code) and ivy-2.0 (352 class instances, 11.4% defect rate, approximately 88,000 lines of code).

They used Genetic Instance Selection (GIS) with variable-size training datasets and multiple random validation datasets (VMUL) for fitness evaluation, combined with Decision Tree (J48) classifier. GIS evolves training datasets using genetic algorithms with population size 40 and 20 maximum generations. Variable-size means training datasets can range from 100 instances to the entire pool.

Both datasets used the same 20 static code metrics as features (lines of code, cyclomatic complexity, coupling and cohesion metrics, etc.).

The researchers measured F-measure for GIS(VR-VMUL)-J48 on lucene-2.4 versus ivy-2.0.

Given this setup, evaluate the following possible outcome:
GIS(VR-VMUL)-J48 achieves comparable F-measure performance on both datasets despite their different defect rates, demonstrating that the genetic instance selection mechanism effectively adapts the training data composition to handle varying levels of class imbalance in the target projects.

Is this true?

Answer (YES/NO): NO